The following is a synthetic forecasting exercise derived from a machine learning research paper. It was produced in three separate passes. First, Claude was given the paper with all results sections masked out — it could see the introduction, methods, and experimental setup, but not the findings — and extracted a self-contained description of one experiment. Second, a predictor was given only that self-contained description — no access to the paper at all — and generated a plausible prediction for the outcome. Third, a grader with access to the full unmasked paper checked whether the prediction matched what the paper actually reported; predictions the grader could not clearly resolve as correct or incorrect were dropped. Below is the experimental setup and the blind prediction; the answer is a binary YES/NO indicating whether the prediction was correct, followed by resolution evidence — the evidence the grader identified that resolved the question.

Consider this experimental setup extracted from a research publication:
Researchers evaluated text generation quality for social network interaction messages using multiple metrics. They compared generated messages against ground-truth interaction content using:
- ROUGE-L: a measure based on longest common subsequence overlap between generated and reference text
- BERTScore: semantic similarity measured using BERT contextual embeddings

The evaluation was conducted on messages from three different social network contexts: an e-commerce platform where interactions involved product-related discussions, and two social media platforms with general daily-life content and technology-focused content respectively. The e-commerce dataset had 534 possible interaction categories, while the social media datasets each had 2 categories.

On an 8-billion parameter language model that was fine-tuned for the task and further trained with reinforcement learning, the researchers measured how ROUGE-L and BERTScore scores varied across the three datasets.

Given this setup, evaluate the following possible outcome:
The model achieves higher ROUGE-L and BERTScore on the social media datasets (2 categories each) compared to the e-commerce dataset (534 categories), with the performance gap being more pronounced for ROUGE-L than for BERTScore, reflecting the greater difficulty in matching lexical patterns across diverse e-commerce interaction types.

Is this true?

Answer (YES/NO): NO